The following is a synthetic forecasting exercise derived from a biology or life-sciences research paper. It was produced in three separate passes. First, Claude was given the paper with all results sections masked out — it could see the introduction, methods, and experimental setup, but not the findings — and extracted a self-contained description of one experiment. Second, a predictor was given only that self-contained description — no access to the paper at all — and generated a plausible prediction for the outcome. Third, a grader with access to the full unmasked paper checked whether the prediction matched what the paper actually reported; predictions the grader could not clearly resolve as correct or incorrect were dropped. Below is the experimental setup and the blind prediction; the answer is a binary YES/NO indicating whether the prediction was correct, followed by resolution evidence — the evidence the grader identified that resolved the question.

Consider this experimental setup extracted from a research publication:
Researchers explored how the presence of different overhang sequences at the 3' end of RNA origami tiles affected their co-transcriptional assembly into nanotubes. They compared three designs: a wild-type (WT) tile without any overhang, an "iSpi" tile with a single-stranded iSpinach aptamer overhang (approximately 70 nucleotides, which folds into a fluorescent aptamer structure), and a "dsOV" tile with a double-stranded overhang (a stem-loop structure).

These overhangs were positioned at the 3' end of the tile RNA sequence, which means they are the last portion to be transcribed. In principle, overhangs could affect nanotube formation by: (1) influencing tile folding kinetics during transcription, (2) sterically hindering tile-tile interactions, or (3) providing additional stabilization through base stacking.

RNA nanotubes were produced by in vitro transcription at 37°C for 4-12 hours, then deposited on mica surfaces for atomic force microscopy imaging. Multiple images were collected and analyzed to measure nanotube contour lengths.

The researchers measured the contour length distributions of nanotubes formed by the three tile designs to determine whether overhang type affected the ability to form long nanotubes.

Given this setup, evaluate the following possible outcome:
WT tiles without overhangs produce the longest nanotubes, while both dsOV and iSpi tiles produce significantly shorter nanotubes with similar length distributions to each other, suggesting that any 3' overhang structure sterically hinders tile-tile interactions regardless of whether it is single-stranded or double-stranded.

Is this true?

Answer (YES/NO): YES